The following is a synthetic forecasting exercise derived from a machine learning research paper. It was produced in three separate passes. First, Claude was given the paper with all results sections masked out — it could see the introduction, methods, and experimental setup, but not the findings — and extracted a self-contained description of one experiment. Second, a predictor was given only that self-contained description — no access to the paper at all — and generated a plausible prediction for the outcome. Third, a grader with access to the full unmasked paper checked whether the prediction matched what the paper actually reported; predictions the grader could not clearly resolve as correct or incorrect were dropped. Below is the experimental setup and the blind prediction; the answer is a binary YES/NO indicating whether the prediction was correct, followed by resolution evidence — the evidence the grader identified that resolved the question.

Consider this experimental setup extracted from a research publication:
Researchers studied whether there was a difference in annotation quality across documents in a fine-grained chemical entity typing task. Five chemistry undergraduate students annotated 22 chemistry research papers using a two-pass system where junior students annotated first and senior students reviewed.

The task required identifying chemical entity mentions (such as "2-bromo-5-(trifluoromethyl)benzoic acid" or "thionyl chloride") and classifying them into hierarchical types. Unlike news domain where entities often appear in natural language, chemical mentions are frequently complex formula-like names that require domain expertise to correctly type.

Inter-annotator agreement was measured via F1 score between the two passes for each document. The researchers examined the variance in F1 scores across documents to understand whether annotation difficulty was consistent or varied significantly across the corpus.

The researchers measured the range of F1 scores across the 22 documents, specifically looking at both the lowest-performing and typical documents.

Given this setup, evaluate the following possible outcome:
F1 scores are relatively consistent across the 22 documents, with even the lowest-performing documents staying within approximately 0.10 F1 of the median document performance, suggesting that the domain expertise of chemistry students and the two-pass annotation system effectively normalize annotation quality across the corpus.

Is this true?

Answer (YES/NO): NO